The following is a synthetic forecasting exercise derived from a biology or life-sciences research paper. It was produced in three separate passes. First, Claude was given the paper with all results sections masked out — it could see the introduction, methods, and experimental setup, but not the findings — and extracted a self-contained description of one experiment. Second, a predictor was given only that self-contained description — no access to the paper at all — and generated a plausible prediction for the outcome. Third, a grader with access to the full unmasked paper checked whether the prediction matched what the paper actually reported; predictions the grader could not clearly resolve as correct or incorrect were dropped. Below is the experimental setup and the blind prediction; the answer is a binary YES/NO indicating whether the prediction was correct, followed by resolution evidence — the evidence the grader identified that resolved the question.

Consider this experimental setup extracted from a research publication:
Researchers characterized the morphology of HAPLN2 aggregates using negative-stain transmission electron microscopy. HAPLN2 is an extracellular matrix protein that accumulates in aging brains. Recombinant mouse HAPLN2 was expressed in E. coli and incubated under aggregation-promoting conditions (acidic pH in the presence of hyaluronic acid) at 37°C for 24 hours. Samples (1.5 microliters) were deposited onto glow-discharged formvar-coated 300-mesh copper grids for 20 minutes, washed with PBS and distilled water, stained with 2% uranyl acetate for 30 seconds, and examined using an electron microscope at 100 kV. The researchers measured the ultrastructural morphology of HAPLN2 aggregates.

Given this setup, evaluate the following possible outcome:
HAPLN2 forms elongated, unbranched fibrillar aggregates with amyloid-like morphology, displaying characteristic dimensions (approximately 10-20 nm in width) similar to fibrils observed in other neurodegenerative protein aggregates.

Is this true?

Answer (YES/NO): NO